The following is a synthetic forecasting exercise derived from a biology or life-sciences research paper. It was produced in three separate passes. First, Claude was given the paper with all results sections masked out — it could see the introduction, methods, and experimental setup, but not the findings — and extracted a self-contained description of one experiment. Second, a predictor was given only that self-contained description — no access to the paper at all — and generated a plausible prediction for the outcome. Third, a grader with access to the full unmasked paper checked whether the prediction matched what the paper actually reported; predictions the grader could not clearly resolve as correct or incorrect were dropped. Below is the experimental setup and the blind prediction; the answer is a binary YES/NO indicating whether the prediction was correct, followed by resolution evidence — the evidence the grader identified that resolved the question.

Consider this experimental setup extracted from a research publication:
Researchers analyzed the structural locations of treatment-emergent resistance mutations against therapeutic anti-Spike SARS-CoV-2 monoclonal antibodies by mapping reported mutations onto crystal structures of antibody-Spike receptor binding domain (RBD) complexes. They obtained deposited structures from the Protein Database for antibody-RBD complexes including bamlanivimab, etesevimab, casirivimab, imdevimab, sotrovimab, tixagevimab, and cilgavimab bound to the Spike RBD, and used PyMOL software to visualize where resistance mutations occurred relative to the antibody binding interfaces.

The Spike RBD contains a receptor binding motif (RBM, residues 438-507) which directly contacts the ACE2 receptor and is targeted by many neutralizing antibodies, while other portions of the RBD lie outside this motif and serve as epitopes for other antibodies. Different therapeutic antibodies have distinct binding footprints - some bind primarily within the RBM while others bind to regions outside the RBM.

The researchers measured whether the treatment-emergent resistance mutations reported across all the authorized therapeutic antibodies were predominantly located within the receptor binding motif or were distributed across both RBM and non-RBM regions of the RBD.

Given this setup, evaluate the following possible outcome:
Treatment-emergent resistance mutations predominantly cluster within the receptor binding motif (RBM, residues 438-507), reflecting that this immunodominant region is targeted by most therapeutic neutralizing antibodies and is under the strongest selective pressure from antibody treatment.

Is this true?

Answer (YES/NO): NO